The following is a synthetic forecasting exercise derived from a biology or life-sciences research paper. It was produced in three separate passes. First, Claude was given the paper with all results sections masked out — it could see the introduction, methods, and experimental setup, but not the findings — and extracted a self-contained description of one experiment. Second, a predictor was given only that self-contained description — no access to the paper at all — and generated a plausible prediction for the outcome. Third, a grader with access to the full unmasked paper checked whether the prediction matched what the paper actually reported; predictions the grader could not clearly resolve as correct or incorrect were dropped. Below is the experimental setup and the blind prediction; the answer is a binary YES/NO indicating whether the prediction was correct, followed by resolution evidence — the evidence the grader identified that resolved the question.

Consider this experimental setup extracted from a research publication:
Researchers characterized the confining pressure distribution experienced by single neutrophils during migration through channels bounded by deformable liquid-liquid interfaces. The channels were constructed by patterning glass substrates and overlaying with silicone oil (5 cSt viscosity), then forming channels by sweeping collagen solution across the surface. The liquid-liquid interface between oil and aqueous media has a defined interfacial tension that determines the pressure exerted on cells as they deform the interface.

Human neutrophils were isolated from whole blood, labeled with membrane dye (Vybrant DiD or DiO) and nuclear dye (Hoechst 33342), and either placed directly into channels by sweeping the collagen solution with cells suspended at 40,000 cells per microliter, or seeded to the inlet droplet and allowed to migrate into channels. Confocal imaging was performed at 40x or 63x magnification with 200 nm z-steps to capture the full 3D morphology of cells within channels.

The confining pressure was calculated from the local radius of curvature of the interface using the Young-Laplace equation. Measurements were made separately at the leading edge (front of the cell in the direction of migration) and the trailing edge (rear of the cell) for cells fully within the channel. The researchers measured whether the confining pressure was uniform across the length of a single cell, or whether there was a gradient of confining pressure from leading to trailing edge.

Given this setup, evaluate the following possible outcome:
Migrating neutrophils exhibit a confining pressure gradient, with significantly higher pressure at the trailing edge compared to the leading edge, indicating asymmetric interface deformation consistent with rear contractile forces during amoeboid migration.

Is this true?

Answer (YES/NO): NO